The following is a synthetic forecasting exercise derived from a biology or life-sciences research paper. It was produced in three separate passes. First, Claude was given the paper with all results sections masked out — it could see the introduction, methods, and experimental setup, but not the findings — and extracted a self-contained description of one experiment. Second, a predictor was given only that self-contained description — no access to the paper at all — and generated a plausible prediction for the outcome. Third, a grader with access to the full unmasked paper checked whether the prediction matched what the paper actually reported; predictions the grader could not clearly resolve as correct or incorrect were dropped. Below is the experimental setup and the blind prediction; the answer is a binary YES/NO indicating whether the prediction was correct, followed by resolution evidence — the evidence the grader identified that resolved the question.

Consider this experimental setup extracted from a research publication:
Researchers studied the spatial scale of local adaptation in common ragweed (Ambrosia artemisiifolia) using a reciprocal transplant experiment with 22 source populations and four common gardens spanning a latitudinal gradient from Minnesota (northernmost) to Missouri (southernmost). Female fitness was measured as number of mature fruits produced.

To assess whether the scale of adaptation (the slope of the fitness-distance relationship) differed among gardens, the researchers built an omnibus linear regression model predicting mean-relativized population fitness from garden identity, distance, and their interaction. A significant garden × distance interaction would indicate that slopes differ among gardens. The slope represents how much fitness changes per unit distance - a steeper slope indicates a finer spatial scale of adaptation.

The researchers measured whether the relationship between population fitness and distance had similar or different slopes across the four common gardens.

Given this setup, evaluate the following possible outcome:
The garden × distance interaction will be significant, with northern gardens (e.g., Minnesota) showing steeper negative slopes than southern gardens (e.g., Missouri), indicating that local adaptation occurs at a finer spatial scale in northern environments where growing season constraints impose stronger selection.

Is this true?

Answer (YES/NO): NO